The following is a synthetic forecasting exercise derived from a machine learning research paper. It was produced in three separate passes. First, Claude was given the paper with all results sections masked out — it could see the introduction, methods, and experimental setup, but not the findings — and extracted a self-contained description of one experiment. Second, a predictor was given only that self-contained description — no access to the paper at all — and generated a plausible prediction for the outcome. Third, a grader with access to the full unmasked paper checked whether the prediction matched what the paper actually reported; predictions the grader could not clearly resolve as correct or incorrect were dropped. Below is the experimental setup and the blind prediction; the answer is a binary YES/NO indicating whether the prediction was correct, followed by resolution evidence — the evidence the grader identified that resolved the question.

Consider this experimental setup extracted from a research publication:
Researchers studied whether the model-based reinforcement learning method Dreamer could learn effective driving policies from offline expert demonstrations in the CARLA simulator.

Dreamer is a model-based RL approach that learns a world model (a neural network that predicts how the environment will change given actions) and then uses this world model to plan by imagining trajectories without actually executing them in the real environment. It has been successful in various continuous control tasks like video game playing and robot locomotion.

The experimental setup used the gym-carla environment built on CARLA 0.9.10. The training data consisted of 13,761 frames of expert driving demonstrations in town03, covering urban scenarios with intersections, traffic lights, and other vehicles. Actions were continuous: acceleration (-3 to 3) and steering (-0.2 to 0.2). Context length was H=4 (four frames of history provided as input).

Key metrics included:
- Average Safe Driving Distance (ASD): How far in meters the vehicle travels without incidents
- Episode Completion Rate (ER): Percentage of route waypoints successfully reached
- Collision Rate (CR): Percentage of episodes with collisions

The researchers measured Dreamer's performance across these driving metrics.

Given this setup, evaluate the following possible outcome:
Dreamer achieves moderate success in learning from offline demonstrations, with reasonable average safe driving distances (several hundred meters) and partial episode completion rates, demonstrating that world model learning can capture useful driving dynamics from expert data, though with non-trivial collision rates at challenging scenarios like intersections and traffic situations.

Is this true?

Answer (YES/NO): NO